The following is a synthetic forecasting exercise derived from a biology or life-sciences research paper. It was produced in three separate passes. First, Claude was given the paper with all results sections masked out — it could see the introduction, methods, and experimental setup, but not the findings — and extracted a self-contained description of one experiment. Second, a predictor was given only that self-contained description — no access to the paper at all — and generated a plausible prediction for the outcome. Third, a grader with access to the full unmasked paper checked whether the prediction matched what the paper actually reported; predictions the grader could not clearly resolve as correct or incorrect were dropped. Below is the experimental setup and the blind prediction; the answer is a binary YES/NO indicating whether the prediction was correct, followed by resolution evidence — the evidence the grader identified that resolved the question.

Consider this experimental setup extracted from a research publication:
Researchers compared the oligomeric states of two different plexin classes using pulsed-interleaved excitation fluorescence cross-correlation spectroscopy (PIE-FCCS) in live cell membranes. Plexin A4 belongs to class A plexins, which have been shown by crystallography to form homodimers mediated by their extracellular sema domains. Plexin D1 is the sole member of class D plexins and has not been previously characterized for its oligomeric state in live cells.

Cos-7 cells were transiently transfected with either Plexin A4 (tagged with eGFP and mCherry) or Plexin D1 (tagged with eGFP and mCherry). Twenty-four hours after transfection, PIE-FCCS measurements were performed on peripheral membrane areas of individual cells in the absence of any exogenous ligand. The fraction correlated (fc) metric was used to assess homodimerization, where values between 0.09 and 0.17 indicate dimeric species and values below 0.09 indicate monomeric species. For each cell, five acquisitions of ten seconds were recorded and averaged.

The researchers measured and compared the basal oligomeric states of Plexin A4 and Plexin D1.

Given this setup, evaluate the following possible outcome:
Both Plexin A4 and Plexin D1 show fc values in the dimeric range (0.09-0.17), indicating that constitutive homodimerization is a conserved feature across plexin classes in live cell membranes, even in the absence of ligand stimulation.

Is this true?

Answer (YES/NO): NO